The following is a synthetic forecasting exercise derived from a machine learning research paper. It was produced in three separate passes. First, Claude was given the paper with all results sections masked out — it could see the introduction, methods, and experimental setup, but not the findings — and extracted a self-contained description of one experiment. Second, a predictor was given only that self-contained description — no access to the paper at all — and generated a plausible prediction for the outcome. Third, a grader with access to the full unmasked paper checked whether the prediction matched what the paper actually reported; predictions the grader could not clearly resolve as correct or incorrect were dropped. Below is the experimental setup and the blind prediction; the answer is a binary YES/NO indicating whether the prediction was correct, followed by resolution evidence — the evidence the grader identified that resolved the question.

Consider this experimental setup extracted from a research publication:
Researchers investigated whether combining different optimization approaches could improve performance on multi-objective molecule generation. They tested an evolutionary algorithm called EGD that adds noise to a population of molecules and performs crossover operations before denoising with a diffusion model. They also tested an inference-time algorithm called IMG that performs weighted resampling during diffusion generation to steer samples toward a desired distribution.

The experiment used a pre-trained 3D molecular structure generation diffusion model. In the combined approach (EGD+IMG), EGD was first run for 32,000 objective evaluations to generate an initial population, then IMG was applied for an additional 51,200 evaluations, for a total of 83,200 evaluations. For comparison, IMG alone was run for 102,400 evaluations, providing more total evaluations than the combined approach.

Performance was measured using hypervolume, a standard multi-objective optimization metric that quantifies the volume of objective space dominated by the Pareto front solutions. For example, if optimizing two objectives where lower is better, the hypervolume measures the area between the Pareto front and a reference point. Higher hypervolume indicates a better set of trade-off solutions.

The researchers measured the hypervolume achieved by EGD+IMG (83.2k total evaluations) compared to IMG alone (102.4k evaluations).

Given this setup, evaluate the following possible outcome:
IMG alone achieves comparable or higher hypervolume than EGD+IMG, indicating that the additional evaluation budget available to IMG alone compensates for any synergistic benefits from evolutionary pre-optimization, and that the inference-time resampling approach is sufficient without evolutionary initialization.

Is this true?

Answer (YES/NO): NO